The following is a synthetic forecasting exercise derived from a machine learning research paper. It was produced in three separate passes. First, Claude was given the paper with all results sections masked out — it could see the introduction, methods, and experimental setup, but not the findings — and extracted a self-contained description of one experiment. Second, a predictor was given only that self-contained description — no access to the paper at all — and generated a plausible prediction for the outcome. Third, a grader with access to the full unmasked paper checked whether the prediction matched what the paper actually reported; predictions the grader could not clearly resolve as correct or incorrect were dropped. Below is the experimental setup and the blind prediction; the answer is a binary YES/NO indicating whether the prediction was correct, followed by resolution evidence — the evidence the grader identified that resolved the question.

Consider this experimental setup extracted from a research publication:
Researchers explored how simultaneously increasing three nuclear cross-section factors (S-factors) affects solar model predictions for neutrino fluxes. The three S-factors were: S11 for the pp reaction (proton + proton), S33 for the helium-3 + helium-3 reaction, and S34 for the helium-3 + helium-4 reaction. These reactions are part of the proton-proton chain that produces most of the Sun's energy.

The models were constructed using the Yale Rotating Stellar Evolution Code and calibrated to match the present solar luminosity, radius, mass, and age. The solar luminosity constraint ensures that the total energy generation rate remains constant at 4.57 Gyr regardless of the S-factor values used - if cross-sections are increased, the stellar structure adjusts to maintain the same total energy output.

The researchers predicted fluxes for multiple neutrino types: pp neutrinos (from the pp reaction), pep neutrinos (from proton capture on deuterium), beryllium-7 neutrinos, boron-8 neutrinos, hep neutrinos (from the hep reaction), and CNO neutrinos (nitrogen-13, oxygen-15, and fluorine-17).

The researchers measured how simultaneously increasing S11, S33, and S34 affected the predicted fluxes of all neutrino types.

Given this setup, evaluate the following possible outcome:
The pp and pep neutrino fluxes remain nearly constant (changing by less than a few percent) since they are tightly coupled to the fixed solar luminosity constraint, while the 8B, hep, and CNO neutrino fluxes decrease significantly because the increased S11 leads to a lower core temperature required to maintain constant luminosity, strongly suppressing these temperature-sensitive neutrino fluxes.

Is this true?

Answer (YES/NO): NO